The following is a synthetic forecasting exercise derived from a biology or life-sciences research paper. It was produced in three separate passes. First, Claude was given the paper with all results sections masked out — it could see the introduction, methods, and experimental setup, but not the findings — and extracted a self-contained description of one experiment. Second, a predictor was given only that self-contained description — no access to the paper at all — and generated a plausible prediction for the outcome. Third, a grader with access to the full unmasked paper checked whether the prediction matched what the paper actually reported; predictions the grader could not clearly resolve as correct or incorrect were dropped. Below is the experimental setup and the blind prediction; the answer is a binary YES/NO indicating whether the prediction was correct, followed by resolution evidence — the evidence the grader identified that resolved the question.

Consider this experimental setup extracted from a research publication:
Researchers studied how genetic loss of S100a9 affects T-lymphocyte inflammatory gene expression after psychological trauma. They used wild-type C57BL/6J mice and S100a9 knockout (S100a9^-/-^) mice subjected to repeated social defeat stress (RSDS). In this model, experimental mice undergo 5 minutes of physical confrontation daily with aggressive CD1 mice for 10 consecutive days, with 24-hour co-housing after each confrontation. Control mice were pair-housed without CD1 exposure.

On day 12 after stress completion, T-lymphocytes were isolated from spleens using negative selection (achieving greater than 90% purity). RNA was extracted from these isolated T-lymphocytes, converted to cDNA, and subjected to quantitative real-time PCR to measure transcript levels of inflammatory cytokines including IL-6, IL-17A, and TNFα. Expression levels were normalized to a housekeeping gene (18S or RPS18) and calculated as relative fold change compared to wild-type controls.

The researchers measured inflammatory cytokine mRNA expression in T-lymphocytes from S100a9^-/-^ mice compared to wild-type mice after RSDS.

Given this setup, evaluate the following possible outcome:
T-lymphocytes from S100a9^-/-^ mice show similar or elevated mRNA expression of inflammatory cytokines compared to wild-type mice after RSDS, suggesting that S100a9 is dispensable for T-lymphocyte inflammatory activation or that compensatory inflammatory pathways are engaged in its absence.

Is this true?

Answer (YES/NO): YES